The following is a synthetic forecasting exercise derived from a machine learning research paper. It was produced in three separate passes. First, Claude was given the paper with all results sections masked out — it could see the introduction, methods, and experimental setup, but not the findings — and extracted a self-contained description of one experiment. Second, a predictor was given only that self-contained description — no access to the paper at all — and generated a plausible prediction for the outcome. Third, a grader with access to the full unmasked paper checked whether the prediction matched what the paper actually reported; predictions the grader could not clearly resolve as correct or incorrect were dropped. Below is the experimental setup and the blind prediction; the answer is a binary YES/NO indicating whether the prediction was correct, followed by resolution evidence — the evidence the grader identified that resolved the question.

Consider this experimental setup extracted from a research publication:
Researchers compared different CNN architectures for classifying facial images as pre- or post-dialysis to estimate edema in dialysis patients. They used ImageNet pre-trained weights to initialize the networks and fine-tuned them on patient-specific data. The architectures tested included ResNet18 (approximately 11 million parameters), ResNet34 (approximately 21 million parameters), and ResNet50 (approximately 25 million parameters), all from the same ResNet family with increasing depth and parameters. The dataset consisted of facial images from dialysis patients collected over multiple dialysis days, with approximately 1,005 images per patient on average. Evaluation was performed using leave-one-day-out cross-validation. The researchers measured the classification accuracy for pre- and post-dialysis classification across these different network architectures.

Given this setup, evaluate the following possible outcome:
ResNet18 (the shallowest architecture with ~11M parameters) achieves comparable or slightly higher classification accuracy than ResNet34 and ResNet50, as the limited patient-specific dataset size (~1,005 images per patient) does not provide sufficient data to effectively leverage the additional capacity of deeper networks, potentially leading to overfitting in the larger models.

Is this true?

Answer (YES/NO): YES